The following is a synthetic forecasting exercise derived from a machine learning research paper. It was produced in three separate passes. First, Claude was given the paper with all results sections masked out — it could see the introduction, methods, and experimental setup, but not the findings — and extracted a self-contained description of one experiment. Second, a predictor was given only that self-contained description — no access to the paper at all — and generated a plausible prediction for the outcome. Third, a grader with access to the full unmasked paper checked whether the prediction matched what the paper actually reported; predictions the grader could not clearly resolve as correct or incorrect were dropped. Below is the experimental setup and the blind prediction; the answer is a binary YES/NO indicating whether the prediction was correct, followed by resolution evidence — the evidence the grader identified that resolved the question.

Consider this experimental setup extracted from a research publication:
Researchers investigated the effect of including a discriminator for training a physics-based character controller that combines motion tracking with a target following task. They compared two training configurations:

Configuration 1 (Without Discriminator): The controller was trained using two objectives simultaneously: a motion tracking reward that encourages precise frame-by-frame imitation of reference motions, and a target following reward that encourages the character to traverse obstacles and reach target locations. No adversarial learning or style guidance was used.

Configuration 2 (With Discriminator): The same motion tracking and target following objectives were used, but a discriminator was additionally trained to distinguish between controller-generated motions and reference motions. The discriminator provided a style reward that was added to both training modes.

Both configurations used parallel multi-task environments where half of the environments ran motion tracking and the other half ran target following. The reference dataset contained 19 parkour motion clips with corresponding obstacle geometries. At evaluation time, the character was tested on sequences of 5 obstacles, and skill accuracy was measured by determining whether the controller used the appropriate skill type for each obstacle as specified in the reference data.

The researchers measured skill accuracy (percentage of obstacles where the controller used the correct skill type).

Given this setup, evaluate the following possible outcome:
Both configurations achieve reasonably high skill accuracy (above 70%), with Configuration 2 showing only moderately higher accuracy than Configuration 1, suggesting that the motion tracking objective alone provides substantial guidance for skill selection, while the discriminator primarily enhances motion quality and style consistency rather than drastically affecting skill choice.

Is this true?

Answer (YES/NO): NO